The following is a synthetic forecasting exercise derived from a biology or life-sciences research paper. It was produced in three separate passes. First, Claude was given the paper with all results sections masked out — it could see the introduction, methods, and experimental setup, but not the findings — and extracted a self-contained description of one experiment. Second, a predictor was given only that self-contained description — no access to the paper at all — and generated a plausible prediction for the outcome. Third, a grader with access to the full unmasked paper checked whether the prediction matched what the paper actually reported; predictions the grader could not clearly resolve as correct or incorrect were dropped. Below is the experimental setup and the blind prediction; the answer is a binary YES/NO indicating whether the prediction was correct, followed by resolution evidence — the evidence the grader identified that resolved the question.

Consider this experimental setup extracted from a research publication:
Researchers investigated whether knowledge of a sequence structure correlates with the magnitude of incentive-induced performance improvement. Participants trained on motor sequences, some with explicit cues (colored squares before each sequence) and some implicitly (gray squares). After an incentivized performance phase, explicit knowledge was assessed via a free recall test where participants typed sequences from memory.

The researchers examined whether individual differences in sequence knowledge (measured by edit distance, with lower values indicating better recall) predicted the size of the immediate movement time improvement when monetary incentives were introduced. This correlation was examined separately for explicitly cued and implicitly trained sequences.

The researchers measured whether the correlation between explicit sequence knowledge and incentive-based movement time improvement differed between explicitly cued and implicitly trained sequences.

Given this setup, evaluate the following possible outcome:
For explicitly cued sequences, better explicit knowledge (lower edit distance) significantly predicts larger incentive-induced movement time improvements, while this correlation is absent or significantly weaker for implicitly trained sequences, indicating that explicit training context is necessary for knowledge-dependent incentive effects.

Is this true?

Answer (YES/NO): YES